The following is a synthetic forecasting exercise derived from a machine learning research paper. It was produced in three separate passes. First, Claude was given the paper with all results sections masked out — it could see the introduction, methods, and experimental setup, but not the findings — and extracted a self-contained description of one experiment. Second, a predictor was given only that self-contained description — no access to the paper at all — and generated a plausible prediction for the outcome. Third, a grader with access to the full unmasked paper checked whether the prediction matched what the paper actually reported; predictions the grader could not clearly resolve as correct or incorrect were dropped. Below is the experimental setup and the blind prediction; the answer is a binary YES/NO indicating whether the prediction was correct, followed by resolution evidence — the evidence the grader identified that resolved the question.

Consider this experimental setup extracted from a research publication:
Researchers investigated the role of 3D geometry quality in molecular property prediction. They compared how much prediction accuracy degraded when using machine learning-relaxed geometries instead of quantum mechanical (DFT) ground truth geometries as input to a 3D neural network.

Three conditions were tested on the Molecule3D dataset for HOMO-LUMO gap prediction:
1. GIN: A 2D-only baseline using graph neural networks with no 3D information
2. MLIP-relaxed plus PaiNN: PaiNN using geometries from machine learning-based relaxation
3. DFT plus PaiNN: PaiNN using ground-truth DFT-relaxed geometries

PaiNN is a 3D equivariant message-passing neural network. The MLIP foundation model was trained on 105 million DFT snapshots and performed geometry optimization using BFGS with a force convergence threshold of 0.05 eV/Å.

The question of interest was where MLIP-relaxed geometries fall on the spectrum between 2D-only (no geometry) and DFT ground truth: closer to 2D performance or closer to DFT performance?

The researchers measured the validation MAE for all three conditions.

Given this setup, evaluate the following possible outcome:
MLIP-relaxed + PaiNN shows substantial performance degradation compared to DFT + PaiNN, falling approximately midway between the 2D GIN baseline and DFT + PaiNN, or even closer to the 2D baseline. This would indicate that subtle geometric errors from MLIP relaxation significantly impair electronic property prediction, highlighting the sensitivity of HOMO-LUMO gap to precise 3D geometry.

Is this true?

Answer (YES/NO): NO